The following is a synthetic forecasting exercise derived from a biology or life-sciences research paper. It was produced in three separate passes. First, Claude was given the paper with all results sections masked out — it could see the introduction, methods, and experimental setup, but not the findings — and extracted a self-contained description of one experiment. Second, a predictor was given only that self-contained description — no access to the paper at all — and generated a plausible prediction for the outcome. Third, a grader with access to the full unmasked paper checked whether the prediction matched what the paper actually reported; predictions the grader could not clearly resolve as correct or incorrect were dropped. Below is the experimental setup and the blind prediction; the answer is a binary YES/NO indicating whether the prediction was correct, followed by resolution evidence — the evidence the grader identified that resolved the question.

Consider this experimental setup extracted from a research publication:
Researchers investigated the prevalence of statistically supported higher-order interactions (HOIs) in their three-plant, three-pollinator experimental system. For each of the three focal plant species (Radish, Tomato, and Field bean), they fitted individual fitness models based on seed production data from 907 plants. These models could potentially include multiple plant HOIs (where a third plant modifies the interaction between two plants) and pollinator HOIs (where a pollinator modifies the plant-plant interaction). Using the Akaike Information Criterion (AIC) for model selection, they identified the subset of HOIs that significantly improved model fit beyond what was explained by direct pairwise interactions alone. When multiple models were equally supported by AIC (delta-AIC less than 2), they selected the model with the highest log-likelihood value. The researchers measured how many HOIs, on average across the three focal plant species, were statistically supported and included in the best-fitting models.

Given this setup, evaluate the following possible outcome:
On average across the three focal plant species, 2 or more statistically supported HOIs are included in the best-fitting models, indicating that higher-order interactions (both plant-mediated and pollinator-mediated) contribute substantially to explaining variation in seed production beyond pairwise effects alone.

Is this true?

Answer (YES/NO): YES